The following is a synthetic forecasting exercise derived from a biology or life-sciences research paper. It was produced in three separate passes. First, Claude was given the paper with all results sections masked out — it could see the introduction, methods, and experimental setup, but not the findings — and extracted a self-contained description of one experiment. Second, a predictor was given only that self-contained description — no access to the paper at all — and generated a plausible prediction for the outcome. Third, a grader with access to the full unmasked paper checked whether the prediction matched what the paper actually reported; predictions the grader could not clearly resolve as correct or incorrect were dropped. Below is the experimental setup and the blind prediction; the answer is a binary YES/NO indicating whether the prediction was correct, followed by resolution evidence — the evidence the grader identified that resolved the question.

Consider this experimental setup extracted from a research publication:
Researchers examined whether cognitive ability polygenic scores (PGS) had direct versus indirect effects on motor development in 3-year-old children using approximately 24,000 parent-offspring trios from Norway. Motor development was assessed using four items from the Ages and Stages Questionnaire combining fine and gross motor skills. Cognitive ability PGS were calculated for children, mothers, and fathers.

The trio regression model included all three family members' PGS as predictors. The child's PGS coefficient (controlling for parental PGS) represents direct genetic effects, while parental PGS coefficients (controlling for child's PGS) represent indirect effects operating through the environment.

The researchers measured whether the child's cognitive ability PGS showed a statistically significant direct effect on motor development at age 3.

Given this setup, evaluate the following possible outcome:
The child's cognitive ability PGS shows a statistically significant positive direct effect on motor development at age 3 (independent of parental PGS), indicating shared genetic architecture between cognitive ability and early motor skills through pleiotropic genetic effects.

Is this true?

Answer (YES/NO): NO